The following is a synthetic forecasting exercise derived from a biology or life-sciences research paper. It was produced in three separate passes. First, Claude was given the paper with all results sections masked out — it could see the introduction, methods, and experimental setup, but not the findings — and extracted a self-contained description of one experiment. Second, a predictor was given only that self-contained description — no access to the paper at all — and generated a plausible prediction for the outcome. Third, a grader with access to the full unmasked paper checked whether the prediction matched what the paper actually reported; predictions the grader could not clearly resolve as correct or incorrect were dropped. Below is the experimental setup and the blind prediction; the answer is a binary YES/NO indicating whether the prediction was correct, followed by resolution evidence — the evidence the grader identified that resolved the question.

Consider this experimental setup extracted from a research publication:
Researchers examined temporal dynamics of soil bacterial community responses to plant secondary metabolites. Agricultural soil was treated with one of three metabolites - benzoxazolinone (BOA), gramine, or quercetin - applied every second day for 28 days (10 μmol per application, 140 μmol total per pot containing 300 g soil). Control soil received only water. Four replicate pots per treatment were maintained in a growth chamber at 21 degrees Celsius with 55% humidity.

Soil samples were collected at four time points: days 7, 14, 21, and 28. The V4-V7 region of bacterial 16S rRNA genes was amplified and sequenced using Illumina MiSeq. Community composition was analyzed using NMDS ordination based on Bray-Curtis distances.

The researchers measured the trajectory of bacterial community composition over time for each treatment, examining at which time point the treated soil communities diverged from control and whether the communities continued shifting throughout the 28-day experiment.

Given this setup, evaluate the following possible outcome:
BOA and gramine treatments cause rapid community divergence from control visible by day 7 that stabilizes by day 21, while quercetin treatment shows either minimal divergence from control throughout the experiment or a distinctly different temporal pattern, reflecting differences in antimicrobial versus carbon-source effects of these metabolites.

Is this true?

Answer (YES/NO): NO